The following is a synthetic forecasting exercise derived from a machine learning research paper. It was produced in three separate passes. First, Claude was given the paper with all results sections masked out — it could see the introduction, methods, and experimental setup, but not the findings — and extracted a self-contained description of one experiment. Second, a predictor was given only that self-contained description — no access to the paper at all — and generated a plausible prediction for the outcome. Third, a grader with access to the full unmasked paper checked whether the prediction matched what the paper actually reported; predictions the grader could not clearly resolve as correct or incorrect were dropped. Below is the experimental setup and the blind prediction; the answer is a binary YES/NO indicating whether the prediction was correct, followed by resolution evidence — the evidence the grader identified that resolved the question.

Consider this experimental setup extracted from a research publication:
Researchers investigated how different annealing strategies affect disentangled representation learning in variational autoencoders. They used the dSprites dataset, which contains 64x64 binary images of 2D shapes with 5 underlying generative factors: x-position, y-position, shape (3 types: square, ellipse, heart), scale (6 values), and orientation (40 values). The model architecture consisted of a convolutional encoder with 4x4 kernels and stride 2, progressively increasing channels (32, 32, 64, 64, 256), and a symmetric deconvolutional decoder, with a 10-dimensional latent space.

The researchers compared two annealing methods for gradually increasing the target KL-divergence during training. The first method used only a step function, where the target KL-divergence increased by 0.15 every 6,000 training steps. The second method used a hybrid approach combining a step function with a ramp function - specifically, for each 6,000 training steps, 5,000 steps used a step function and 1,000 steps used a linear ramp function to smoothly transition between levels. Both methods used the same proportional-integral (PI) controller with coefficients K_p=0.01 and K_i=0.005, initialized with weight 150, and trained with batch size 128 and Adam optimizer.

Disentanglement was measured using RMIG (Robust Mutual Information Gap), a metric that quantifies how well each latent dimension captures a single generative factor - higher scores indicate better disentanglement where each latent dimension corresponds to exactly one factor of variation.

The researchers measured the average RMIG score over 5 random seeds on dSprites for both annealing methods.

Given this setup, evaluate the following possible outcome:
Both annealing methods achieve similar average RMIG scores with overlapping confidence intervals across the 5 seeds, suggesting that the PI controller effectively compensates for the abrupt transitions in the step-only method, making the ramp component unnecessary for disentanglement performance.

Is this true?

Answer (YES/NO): NO